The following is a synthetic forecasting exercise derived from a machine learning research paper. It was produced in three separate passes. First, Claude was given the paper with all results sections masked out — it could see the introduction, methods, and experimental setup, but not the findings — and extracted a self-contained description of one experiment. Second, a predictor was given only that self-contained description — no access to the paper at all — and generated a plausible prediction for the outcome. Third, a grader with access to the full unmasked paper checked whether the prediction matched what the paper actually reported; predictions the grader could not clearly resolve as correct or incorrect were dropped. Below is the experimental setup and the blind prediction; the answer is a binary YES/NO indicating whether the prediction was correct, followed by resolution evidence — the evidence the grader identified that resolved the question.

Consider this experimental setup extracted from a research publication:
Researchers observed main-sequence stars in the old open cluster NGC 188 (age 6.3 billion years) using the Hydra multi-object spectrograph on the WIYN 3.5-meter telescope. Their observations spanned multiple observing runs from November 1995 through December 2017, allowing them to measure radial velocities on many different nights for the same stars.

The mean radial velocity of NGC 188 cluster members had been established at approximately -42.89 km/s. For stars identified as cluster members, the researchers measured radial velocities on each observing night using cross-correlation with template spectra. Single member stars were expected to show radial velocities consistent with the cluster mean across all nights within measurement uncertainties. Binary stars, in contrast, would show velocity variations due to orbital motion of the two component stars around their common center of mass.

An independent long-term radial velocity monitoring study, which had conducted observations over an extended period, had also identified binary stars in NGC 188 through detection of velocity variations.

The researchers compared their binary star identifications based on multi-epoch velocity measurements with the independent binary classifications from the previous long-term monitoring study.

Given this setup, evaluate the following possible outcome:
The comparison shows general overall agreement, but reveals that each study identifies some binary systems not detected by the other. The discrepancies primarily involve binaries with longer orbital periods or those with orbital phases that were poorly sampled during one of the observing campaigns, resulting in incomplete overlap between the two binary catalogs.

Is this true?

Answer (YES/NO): NO